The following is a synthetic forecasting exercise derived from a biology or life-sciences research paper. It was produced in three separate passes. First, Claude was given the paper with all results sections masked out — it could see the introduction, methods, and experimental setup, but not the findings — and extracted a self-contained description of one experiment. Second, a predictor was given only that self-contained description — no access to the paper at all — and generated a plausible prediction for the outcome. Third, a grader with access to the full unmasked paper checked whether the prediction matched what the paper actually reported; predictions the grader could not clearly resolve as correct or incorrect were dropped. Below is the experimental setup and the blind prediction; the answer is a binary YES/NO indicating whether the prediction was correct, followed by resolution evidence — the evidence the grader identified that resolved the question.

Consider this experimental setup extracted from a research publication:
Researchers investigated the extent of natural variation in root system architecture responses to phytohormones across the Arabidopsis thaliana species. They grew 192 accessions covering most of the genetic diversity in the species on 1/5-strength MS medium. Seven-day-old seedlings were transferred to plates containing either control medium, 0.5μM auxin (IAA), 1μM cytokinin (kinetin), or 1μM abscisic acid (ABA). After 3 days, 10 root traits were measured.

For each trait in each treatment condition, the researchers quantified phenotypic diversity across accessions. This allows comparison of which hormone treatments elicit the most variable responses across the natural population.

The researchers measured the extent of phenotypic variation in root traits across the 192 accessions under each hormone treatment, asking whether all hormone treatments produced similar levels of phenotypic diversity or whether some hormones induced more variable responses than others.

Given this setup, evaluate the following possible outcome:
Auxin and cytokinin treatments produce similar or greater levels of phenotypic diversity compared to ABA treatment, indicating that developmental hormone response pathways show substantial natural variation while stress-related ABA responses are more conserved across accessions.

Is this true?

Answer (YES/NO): NO